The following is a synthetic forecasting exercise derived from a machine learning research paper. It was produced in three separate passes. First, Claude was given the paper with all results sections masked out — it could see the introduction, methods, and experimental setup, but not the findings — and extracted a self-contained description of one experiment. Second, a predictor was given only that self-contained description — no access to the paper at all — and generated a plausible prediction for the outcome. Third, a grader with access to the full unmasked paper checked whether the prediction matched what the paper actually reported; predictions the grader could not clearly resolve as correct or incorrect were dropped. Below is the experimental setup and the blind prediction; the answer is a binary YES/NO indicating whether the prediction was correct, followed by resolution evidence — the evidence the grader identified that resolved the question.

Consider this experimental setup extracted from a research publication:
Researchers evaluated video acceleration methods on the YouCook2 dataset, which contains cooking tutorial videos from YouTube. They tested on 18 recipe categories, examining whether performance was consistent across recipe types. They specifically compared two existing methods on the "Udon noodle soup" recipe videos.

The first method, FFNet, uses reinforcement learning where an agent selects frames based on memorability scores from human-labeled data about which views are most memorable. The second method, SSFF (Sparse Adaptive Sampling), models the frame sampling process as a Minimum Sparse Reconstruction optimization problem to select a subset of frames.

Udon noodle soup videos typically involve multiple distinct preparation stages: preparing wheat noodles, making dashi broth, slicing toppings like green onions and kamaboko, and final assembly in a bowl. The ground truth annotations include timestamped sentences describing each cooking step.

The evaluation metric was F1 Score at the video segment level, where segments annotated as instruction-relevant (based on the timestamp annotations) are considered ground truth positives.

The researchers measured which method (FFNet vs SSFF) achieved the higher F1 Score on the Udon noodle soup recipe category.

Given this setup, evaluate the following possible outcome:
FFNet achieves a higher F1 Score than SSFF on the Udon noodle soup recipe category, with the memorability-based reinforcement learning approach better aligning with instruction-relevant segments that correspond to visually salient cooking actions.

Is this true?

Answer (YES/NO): NO